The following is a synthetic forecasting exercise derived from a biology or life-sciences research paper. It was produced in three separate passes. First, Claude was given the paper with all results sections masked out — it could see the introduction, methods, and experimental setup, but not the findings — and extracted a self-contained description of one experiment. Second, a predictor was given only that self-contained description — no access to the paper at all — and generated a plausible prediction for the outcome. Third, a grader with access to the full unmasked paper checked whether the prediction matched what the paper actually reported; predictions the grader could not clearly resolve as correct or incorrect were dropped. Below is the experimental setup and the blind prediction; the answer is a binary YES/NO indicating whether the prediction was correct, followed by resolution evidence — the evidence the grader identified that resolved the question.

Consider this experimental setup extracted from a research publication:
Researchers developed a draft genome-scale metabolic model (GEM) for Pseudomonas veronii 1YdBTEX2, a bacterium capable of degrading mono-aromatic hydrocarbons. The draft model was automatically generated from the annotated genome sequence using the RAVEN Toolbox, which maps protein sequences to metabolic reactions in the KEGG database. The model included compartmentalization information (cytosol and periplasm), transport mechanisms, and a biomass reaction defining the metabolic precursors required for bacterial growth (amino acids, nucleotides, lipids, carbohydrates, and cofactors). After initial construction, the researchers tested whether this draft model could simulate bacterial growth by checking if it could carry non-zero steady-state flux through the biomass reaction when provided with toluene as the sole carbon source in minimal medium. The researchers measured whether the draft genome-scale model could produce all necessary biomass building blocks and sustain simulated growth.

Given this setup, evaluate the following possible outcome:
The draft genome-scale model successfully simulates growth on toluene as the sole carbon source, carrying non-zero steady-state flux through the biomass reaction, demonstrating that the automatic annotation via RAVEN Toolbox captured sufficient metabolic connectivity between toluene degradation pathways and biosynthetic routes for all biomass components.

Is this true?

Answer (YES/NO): NO